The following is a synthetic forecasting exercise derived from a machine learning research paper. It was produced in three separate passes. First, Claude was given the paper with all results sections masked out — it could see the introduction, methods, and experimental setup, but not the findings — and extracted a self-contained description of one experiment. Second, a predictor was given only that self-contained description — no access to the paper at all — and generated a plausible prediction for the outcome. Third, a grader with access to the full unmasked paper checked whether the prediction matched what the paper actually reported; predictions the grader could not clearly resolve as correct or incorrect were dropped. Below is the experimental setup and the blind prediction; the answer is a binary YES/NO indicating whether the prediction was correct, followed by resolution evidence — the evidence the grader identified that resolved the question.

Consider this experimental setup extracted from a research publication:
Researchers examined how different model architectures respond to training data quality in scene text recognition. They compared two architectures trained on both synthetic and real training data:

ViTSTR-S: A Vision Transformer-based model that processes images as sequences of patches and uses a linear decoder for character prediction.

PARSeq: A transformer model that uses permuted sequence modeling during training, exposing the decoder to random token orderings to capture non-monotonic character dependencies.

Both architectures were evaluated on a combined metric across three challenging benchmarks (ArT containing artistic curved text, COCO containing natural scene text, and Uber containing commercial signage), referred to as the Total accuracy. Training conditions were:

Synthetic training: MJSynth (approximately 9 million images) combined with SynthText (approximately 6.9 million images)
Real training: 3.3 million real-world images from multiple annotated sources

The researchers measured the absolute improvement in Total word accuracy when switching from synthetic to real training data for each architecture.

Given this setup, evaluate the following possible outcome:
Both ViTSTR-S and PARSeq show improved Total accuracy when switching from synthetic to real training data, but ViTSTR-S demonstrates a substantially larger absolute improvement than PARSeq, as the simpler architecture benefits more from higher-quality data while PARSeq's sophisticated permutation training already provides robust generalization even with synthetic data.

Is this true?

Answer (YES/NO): NO